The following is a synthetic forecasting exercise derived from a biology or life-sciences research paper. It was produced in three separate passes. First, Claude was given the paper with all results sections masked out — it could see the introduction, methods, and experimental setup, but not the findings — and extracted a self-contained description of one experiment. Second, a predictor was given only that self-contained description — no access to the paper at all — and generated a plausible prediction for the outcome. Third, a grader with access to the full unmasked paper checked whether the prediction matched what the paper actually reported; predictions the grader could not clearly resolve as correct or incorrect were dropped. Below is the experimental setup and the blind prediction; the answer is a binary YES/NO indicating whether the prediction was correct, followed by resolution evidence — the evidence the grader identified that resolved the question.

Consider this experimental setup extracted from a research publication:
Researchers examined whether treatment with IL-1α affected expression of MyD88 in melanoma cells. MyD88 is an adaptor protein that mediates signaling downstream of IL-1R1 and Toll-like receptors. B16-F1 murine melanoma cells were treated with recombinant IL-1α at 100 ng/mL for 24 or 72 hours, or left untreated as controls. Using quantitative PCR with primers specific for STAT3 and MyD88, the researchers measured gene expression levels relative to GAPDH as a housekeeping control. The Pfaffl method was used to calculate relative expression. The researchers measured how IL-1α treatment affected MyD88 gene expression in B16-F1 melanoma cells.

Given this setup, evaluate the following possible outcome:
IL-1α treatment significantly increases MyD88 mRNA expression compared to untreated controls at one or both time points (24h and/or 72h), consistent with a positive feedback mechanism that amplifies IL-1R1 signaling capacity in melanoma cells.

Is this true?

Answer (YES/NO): YES